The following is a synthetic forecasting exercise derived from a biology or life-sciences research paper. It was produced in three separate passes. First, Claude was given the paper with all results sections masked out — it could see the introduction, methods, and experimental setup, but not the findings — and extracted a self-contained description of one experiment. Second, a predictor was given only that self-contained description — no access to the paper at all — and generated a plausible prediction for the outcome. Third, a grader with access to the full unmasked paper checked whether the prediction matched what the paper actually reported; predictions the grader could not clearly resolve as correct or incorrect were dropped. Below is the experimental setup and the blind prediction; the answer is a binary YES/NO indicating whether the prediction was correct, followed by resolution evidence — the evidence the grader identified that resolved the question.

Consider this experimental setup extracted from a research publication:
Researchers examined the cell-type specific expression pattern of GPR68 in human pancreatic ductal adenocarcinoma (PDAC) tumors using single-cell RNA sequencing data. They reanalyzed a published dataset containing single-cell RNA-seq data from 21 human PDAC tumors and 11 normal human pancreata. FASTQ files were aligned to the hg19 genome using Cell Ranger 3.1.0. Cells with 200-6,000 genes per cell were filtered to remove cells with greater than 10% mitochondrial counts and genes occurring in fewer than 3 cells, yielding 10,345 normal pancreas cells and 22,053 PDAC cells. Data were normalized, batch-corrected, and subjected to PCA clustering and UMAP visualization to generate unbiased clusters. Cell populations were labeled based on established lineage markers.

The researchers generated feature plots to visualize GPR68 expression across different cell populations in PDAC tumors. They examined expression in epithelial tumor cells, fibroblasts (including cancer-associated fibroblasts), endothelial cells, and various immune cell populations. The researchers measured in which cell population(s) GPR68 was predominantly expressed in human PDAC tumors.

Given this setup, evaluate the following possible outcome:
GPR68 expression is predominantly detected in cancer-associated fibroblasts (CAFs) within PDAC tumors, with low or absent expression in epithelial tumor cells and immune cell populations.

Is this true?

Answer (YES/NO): NO